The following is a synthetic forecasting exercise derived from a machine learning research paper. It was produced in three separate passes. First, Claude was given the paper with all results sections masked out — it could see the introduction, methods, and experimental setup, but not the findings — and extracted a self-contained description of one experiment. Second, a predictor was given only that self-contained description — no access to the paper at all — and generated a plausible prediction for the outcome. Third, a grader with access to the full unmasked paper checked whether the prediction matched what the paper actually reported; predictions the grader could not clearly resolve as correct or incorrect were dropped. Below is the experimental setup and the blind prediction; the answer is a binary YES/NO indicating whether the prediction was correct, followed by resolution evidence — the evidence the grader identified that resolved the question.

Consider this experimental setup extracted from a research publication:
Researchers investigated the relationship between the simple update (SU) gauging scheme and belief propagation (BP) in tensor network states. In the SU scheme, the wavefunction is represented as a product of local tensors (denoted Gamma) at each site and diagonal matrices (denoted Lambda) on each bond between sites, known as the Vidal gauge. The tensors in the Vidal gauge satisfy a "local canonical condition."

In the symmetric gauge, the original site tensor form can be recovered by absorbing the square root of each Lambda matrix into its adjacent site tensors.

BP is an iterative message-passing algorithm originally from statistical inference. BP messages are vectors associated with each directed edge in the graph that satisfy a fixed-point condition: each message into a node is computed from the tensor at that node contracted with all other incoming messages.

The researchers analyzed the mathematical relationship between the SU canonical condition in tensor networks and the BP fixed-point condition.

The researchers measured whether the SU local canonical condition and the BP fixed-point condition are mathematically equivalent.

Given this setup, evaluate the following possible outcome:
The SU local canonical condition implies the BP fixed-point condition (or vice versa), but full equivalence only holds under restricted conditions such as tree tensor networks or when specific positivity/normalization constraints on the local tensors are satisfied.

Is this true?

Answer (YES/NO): NO